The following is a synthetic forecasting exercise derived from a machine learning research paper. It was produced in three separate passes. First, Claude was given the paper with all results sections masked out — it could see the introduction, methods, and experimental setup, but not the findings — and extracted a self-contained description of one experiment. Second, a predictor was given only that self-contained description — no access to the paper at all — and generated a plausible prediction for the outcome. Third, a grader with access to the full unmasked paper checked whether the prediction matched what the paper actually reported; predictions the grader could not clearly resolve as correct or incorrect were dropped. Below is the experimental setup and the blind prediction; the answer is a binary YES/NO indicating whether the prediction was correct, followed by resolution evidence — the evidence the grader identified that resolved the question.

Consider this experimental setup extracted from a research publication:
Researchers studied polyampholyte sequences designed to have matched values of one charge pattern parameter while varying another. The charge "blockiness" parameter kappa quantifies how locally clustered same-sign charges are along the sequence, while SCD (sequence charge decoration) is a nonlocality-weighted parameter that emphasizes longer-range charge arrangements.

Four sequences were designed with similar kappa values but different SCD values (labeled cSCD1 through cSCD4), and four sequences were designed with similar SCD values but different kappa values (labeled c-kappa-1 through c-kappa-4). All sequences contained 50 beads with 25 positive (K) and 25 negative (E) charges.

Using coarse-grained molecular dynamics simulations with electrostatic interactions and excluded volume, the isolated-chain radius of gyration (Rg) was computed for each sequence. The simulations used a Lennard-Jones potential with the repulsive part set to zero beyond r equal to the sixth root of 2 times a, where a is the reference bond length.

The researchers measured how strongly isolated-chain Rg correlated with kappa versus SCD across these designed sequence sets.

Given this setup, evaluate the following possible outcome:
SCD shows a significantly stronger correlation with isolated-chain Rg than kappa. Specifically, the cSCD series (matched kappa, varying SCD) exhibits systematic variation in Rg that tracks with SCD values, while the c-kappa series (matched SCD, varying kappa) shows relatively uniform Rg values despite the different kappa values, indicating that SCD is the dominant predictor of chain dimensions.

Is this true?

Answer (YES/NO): YES